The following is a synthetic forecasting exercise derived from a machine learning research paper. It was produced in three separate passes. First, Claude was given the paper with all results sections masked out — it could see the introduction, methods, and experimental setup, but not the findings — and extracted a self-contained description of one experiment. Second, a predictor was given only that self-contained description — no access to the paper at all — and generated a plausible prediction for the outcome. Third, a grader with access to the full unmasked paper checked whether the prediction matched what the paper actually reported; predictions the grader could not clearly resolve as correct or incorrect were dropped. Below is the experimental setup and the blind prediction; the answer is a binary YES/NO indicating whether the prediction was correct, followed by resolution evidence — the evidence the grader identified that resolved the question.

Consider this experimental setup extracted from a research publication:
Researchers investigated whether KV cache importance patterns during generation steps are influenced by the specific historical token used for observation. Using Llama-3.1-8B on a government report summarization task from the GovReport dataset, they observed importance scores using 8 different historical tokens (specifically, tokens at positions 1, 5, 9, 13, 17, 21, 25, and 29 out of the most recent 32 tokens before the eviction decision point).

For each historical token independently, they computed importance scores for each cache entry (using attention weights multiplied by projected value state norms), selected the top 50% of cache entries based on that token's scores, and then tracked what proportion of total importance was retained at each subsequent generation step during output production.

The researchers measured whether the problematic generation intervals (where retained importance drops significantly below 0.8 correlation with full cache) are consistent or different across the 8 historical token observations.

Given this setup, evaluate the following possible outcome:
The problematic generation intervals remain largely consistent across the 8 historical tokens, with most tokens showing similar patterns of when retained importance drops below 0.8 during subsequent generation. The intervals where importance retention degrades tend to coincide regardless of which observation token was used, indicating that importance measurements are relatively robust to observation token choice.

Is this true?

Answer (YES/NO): YES